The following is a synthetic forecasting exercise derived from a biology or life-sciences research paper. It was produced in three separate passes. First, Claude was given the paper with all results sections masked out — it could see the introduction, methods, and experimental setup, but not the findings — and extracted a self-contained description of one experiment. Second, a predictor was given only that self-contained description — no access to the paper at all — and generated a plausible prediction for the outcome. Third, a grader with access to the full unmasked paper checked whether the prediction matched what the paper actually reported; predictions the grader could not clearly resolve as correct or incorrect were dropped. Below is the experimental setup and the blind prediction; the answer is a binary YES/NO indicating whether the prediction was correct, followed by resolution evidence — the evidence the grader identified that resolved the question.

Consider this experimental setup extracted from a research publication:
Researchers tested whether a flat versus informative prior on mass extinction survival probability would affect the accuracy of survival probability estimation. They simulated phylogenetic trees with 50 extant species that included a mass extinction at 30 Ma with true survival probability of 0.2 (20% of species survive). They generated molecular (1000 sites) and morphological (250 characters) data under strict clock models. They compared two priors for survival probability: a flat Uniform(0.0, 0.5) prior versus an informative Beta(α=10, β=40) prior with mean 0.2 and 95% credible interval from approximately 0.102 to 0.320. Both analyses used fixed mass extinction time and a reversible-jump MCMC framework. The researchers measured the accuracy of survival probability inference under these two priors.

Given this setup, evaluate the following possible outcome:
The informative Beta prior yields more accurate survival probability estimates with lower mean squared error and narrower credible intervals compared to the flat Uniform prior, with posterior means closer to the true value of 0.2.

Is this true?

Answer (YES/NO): YES